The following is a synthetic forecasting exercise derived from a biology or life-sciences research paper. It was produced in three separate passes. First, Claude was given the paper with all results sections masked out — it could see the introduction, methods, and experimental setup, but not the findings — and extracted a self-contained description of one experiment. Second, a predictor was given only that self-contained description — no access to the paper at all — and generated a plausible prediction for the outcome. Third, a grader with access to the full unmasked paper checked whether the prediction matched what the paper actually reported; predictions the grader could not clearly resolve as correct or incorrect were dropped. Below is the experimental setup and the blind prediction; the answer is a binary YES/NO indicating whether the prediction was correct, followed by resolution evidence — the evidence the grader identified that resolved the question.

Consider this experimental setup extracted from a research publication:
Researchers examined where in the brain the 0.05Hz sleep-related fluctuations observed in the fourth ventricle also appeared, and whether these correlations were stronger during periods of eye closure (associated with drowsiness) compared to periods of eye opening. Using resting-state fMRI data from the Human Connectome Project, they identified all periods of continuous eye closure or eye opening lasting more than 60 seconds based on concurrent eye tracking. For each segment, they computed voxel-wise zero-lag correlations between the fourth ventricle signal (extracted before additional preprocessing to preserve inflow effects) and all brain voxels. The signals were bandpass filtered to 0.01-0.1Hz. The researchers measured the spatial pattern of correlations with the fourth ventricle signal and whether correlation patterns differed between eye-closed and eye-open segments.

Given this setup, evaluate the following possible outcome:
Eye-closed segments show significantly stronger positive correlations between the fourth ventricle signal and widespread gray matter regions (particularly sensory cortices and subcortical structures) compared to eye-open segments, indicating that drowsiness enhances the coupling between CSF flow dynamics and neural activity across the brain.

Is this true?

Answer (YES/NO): NO